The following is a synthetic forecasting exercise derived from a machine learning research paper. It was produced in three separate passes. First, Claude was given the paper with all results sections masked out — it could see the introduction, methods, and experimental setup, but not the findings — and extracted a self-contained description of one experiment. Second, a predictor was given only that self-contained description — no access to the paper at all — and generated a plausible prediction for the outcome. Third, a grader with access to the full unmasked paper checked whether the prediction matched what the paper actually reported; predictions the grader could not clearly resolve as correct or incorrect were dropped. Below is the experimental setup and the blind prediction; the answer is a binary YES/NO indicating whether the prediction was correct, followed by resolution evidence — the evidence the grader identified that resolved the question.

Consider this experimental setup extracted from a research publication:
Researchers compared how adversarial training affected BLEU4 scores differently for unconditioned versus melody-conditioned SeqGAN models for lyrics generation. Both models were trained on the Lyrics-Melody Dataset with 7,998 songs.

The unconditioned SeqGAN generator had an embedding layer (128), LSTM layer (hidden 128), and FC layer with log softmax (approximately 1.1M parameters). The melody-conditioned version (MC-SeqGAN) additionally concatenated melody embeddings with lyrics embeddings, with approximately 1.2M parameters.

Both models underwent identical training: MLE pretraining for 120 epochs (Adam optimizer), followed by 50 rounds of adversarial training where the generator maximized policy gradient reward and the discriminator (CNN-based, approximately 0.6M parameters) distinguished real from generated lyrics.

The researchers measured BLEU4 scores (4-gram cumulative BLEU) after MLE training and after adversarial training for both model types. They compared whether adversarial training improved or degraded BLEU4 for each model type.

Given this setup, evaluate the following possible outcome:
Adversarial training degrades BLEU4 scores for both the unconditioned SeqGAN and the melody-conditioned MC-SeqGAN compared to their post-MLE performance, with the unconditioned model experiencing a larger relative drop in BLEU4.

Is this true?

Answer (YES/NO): NO